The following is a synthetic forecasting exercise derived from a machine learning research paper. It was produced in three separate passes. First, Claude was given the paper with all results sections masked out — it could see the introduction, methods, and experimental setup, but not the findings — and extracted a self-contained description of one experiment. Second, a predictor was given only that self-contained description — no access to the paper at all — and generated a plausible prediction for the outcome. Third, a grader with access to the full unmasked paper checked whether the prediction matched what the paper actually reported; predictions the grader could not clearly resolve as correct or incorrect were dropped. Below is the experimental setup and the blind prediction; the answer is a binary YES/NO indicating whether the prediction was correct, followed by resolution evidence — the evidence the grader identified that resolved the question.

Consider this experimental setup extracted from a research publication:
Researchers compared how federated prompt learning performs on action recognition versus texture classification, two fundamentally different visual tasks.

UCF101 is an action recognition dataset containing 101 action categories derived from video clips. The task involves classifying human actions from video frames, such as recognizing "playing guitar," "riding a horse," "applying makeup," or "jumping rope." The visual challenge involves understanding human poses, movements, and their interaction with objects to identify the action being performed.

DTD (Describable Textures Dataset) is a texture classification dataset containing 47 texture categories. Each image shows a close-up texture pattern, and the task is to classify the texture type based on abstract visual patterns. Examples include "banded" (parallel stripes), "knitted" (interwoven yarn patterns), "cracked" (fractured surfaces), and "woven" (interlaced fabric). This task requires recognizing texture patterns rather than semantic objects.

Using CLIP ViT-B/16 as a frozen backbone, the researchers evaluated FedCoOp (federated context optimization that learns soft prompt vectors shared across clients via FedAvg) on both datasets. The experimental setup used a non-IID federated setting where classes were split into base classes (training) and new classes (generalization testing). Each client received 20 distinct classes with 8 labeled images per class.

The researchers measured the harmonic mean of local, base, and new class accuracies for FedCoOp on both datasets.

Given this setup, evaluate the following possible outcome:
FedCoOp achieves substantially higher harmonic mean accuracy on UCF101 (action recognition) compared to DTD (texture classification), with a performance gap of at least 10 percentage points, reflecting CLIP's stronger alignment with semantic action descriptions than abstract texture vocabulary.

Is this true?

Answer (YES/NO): YES